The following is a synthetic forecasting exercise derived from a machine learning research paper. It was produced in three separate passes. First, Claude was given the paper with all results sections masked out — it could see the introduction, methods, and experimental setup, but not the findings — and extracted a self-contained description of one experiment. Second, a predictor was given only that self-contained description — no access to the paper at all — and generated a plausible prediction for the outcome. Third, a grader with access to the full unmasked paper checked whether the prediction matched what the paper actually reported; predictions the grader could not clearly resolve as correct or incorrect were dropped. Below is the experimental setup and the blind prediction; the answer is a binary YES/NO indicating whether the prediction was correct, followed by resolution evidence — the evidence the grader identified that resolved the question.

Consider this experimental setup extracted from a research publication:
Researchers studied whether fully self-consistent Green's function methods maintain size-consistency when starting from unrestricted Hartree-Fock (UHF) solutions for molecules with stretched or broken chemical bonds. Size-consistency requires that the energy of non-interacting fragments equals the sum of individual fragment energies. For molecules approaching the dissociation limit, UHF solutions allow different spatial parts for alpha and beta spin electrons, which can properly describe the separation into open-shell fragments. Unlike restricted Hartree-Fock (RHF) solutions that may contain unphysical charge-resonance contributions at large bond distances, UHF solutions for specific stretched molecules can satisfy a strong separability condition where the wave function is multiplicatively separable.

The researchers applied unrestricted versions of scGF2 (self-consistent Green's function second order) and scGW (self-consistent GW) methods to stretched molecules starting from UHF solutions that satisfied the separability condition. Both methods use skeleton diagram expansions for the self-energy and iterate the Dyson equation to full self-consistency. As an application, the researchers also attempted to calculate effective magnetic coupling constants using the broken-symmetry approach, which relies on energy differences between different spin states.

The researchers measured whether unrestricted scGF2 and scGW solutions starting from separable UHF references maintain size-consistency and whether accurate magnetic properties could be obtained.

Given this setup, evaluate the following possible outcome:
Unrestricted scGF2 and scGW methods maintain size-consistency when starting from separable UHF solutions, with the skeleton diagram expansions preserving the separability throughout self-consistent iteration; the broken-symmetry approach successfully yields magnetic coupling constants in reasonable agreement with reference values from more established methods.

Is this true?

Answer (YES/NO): YES